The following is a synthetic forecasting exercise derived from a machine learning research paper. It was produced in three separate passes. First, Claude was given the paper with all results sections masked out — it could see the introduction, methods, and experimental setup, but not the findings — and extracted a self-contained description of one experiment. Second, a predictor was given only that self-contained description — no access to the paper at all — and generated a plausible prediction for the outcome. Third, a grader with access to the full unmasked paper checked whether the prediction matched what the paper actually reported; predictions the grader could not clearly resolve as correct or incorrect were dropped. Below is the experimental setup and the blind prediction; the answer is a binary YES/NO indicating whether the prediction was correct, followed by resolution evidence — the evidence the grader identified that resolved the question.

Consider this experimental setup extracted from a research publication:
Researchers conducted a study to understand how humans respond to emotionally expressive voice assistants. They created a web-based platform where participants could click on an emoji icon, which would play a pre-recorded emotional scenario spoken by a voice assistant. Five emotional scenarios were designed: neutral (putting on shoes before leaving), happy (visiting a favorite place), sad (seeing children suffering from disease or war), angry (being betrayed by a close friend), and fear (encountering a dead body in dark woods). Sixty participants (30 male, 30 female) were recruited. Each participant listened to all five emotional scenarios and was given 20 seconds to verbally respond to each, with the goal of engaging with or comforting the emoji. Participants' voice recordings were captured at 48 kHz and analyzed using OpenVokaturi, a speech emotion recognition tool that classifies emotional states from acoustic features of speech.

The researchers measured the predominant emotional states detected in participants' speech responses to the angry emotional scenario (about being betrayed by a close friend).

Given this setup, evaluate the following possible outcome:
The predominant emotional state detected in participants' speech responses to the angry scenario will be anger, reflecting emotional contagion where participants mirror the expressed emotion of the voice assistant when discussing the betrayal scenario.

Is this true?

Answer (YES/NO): NO